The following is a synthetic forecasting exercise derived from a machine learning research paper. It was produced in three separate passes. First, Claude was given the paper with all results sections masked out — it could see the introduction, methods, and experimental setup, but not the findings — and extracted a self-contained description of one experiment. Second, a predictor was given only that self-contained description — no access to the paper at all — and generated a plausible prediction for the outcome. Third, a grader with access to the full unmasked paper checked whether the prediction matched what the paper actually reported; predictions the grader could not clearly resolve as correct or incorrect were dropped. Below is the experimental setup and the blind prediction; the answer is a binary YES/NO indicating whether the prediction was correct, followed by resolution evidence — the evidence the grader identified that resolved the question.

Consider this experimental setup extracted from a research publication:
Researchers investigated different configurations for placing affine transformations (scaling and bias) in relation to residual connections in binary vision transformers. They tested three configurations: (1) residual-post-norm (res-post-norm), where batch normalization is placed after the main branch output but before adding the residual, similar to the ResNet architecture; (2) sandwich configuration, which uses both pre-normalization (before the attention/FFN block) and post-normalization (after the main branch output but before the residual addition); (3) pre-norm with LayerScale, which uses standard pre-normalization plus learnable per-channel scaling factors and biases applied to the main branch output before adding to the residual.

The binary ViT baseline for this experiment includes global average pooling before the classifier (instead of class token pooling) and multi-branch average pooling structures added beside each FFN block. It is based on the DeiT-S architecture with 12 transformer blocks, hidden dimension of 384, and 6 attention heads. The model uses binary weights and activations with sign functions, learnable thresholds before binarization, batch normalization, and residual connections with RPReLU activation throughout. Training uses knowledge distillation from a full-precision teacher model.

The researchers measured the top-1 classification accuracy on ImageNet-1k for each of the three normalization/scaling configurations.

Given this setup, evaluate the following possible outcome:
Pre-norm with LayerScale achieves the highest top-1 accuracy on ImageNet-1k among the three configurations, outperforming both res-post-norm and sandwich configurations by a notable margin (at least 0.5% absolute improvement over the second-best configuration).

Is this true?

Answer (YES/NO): NO